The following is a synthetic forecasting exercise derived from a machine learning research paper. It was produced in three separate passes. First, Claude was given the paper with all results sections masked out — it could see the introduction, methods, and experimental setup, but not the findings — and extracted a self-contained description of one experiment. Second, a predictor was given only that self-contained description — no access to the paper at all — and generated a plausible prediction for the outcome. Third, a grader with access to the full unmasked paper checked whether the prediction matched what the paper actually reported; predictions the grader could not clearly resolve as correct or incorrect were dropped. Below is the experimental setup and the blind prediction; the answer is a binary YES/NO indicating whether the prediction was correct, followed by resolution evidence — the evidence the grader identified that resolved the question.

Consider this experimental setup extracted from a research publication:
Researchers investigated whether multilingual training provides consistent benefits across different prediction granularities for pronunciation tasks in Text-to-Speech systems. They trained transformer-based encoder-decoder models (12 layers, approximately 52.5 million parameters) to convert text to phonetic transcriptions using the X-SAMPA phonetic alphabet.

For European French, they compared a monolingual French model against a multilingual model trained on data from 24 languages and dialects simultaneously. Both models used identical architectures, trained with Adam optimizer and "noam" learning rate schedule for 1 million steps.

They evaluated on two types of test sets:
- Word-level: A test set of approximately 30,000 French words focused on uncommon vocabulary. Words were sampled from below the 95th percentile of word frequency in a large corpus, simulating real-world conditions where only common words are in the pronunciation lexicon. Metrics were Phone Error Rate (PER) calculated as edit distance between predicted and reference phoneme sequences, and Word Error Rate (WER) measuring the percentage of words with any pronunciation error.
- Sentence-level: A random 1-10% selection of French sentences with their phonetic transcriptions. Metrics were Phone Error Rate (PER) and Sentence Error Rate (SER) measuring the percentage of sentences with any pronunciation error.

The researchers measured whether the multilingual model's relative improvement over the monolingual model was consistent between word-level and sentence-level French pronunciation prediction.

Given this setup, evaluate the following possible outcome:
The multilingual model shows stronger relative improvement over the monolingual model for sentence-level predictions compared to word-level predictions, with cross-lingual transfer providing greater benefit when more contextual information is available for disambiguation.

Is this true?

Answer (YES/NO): NO